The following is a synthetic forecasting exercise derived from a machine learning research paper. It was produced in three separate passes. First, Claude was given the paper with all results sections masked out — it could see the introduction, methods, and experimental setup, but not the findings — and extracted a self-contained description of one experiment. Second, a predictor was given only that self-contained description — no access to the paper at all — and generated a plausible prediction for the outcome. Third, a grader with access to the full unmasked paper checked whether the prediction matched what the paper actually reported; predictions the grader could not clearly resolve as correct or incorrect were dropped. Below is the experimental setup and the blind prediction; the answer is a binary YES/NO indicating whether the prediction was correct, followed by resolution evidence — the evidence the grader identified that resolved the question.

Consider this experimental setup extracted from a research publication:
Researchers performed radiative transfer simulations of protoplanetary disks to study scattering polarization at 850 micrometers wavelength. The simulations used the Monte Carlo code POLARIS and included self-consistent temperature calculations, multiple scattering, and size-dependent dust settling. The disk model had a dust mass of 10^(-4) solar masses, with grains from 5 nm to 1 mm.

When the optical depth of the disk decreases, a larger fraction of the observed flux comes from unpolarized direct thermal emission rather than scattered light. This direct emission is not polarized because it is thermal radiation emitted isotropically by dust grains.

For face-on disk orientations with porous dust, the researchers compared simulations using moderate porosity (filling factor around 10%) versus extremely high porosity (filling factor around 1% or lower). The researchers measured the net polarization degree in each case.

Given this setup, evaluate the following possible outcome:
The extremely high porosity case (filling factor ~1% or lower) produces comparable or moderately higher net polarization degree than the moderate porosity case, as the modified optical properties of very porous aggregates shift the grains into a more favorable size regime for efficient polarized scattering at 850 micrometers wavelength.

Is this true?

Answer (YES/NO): NO